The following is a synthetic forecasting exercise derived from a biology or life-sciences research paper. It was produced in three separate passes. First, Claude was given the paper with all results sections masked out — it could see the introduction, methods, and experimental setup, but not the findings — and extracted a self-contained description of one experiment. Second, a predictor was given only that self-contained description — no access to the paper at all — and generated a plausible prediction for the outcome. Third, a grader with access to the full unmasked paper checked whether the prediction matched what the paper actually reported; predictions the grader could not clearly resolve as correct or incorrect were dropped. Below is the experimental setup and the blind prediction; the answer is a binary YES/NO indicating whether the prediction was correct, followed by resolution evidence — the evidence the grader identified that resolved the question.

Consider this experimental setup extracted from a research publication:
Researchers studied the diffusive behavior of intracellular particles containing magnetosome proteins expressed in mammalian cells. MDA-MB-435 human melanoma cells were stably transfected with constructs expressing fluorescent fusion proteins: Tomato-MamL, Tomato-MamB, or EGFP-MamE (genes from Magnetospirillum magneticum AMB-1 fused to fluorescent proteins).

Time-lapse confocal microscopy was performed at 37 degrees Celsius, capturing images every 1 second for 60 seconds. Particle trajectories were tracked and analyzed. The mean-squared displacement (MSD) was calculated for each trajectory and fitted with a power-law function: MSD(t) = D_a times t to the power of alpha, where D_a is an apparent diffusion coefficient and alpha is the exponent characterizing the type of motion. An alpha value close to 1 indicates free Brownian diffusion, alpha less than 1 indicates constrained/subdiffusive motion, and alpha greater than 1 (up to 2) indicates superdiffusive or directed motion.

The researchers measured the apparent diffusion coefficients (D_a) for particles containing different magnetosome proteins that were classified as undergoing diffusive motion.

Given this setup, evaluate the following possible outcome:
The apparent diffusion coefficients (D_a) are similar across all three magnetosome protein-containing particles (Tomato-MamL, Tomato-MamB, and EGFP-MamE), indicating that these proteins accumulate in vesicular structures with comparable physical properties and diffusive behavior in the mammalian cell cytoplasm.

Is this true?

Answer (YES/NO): NO